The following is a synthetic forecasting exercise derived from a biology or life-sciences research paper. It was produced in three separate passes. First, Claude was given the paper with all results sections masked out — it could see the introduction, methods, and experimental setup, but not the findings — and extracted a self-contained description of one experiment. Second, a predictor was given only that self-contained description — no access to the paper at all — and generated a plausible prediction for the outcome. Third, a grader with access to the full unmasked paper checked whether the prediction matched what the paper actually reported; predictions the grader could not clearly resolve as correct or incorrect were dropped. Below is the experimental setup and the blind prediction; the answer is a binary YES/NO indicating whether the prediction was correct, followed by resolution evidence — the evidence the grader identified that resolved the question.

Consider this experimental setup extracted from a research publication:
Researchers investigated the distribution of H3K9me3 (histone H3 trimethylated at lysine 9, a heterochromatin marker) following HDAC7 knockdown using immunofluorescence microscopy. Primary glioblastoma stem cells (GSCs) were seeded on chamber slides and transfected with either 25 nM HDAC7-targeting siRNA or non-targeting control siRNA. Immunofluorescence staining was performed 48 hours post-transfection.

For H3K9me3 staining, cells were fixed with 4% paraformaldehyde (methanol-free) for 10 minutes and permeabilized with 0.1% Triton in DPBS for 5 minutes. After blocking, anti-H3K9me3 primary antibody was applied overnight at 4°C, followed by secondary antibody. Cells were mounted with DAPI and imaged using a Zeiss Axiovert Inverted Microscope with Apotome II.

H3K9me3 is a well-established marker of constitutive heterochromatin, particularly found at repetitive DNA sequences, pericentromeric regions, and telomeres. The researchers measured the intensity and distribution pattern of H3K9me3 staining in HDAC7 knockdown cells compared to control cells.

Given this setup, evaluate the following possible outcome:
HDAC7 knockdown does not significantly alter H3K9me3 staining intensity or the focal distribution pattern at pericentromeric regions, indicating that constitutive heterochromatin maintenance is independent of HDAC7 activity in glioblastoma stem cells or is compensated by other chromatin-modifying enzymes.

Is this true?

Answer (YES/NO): NO